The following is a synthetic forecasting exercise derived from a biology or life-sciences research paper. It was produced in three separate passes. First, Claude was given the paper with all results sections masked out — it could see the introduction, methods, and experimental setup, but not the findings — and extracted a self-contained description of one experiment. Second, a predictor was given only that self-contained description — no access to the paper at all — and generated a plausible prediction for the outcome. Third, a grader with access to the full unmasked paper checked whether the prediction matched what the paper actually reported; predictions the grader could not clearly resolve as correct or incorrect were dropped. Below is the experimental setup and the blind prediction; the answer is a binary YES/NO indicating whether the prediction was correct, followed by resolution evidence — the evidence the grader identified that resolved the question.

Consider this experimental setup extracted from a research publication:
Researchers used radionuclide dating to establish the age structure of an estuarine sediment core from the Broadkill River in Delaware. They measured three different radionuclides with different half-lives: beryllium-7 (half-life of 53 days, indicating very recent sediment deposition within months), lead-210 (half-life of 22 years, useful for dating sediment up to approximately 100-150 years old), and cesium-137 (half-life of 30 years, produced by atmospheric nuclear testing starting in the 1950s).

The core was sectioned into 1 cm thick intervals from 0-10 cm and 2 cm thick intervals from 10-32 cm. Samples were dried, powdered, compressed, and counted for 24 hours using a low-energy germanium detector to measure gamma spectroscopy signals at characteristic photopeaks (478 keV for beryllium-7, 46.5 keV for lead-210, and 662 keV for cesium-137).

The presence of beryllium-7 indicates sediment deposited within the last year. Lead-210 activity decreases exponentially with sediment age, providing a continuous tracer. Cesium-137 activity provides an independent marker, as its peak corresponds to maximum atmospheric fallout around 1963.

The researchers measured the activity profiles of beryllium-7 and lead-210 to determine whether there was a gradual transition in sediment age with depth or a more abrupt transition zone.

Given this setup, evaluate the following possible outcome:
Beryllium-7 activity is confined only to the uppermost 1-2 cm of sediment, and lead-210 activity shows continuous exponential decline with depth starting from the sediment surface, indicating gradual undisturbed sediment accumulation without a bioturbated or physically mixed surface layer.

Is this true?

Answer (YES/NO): NO